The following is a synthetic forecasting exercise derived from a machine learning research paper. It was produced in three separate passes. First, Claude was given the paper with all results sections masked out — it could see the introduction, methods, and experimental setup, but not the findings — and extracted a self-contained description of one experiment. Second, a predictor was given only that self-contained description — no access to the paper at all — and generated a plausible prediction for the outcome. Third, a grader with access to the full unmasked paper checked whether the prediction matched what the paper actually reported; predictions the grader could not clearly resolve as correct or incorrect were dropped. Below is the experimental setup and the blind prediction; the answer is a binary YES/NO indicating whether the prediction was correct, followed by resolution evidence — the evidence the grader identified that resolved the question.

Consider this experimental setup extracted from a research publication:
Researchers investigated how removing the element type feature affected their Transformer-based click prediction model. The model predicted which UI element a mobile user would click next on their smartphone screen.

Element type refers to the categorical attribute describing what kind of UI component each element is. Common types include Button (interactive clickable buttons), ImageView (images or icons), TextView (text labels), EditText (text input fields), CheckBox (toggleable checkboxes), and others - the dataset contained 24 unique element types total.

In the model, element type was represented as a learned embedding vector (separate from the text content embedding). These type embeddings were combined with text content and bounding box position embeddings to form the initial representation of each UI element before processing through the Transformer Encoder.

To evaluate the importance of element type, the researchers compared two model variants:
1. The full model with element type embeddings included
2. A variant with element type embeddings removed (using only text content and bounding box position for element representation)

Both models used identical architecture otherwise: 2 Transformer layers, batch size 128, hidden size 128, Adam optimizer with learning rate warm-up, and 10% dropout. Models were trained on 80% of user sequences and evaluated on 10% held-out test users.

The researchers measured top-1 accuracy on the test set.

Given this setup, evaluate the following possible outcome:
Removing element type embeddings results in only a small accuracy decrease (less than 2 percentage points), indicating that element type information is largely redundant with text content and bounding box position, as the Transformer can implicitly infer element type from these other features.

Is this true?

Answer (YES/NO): YES